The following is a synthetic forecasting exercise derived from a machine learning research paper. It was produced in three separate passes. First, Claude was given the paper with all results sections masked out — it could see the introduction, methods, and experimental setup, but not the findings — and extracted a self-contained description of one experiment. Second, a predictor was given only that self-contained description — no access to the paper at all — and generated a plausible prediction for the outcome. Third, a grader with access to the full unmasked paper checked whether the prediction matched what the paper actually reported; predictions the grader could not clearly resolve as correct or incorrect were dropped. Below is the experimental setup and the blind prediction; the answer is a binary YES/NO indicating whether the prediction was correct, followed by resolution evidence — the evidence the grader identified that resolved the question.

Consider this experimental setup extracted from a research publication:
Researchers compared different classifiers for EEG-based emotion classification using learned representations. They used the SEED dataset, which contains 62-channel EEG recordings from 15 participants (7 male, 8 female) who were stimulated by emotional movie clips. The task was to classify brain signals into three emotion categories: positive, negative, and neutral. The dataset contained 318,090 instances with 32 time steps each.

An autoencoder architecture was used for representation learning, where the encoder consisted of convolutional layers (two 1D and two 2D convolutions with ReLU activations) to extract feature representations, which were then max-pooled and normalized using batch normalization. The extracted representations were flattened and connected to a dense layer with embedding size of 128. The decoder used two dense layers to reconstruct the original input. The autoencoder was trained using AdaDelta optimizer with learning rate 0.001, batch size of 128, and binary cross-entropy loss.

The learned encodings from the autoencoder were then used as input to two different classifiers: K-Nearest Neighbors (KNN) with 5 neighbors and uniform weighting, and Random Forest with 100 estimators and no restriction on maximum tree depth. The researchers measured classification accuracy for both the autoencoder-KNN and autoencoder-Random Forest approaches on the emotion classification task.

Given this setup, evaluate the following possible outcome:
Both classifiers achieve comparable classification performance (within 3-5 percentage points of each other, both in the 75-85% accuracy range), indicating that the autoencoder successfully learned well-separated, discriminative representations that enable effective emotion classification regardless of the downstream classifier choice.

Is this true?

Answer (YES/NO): NO